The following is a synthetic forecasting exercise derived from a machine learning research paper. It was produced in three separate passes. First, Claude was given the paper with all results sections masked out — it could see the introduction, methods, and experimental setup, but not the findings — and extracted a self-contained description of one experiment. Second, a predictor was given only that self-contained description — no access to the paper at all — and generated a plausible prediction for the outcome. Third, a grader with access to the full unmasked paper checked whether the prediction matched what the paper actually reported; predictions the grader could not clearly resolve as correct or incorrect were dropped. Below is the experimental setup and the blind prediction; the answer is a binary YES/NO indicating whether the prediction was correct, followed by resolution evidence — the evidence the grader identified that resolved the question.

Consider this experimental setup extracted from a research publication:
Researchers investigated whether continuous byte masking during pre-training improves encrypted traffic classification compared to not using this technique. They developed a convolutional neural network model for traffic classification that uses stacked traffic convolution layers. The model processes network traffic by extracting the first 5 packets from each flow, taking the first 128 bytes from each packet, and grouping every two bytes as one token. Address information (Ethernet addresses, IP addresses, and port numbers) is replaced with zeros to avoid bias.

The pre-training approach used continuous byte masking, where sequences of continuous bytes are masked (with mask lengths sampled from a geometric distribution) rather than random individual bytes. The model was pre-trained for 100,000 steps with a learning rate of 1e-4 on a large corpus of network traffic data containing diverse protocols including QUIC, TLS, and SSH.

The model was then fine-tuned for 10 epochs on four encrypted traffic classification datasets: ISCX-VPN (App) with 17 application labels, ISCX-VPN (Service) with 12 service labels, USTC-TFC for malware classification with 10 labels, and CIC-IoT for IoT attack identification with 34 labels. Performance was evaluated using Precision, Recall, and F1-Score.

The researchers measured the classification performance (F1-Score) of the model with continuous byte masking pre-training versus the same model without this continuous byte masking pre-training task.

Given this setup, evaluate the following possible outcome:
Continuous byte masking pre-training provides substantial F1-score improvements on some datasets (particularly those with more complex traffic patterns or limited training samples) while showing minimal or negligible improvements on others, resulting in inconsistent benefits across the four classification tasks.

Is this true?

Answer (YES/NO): NO